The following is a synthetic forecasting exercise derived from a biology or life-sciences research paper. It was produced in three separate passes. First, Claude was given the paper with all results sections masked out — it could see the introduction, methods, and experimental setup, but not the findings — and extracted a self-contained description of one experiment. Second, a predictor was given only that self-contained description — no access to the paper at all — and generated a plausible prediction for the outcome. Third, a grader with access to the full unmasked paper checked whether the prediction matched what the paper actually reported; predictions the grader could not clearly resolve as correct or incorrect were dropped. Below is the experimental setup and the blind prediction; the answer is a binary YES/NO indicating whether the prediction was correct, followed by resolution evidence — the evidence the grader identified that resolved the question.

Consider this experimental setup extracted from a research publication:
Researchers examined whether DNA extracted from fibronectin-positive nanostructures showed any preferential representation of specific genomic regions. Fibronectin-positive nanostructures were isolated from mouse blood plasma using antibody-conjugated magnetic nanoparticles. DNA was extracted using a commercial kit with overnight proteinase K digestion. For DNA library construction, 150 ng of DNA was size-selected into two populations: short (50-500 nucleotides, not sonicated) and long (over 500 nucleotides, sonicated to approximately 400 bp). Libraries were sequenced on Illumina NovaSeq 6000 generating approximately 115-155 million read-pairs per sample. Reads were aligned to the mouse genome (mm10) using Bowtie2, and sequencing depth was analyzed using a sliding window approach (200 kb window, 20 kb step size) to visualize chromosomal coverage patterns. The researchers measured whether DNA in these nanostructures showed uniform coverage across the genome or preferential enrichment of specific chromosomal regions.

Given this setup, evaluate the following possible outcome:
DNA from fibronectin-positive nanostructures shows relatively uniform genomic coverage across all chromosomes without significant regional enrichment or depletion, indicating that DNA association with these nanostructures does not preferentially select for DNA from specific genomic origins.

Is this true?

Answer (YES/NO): YES